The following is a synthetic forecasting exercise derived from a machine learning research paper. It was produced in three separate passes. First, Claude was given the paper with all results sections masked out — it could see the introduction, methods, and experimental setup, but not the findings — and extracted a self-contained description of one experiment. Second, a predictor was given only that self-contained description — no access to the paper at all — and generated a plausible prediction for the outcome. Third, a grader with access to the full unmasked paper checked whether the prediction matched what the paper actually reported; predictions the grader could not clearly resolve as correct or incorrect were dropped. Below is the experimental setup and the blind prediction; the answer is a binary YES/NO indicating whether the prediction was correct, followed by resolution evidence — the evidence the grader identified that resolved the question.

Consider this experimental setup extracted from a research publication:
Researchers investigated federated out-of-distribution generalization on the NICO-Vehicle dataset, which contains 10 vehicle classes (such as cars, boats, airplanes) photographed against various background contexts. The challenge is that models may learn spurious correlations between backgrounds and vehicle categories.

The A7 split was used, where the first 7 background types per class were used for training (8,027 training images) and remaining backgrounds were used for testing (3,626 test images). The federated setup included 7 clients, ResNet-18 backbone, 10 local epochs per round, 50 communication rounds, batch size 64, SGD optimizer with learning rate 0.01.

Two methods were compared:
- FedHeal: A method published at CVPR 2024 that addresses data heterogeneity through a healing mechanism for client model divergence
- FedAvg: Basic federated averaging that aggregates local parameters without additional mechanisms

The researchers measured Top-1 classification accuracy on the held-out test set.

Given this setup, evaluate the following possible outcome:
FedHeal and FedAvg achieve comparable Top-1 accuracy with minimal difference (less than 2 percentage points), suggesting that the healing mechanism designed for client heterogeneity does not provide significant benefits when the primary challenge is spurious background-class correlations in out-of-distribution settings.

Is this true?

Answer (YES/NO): YES